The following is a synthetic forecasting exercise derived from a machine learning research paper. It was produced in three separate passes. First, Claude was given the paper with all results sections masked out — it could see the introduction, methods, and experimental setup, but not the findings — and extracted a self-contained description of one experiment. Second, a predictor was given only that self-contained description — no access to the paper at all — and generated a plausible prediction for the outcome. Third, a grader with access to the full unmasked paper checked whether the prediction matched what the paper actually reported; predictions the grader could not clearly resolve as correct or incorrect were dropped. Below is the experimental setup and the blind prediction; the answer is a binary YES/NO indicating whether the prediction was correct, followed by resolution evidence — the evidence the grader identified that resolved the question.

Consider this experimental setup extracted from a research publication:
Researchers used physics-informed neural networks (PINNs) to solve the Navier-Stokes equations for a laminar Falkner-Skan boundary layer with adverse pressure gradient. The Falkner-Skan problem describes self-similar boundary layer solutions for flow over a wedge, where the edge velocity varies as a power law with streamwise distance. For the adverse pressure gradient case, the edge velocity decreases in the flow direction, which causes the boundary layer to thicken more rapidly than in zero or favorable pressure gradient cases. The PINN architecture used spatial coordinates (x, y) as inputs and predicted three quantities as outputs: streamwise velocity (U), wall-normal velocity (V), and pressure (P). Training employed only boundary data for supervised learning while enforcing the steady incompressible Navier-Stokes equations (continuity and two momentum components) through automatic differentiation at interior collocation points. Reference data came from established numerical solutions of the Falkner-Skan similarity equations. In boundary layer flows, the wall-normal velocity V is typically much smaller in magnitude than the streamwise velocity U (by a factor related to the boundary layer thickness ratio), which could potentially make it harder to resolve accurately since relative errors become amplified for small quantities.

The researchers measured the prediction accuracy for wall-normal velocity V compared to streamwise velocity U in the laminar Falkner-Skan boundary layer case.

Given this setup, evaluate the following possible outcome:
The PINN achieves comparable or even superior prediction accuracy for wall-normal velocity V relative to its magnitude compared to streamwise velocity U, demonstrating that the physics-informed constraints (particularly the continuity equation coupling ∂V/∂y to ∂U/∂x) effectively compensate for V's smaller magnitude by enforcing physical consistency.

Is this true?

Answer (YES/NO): NO